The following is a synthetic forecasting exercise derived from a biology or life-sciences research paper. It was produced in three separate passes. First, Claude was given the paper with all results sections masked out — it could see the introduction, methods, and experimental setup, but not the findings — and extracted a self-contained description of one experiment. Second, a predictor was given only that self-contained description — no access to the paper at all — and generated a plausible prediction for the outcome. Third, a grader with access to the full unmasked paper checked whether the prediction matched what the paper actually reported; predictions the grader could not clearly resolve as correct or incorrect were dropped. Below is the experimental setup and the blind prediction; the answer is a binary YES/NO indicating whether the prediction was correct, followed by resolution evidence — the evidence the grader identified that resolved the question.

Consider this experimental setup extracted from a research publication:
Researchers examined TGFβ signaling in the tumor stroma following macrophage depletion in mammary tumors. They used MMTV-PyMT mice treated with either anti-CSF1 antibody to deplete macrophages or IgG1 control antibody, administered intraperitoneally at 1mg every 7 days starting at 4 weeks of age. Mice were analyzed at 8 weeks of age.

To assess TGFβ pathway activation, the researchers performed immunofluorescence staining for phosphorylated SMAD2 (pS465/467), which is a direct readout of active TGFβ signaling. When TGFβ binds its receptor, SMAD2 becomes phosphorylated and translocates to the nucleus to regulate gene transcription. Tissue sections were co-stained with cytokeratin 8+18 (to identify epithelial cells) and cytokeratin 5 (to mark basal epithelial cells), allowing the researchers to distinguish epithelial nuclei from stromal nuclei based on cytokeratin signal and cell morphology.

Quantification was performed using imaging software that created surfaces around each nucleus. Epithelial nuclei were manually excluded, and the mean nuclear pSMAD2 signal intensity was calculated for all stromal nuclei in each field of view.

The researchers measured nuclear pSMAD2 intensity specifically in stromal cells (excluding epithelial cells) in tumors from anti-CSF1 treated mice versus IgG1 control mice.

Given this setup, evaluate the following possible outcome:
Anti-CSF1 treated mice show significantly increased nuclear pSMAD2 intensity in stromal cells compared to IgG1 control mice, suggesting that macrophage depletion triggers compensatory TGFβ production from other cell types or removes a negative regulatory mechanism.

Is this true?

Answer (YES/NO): NO